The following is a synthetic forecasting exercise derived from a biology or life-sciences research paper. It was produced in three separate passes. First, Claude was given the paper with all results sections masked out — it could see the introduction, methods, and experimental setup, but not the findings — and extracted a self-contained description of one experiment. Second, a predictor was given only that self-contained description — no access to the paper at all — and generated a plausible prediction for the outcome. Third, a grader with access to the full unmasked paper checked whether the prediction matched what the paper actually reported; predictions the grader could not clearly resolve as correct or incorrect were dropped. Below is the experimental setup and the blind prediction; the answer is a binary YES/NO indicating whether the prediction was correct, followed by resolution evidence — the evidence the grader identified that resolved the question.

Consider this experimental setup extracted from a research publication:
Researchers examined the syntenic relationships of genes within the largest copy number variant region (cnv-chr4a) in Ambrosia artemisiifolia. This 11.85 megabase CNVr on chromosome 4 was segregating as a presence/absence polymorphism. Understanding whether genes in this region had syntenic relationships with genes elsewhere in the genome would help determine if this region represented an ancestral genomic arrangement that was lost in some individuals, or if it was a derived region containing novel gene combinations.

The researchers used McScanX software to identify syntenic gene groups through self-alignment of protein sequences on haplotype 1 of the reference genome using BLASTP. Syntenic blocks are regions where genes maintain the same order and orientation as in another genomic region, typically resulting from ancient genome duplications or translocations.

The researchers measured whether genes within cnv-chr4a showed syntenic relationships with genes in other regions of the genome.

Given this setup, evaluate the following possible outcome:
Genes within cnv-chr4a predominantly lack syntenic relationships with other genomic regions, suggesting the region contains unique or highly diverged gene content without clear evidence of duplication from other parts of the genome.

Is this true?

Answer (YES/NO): NO